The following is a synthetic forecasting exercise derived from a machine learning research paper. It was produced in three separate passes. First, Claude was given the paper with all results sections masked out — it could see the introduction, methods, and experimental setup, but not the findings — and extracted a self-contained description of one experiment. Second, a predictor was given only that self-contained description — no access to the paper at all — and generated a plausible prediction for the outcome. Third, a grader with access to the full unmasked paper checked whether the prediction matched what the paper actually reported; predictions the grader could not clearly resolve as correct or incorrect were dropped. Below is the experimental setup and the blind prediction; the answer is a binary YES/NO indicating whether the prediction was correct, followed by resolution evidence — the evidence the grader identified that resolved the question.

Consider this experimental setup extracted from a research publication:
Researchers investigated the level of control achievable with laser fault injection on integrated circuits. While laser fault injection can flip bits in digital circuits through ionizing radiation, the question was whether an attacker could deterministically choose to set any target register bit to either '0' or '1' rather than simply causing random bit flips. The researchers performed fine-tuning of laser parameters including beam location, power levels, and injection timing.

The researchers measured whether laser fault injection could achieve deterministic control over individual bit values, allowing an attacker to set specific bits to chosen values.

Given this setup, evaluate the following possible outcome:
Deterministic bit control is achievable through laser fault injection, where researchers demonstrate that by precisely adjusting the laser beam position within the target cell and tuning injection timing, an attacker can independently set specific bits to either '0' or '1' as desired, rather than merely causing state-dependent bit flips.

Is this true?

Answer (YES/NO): YES